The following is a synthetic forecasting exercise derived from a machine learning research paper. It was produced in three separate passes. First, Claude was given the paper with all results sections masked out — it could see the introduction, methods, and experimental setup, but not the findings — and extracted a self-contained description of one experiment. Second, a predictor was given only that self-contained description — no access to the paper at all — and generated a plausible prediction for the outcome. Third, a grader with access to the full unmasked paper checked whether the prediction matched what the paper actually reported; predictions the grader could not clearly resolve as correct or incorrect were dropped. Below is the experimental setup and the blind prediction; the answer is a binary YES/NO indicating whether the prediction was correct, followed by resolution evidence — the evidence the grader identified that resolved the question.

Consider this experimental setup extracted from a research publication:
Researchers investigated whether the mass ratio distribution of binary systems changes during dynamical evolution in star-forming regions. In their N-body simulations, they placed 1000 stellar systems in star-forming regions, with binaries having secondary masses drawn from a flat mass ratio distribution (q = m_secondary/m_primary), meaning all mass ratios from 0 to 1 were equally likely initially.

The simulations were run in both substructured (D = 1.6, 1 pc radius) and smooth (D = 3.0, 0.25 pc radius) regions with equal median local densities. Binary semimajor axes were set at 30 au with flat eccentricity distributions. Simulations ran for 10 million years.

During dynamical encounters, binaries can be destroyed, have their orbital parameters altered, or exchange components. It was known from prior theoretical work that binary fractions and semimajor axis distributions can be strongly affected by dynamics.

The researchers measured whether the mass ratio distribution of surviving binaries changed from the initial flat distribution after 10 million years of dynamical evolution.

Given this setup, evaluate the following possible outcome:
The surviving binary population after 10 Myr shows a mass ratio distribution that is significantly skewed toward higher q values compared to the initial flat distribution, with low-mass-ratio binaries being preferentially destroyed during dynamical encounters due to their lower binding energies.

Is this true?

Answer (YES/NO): NO